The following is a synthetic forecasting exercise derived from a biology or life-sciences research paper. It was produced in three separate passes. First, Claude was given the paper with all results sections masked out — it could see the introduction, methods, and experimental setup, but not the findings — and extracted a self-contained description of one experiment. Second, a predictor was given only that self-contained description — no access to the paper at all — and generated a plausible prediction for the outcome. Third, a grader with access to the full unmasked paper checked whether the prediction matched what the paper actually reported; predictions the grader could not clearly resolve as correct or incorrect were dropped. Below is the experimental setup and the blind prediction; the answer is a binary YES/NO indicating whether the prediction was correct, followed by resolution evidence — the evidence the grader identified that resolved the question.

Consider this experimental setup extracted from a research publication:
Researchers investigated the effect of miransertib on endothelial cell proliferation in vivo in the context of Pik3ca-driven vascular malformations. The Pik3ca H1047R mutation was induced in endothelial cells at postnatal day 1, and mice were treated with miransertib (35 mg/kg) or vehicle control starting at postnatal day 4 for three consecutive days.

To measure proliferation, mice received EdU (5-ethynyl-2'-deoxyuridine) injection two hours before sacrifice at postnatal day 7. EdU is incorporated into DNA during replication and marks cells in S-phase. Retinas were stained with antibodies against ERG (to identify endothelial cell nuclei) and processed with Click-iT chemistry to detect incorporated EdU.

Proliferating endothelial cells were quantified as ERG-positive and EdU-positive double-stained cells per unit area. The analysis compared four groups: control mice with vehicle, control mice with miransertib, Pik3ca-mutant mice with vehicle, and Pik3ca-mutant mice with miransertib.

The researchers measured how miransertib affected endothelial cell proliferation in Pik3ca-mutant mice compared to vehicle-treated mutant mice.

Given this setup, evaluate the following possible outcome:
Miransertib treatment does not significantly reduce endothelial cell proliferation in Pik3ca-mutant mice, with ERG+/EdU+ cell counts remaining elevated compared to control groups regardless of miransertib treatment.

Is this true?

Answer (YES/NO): NO